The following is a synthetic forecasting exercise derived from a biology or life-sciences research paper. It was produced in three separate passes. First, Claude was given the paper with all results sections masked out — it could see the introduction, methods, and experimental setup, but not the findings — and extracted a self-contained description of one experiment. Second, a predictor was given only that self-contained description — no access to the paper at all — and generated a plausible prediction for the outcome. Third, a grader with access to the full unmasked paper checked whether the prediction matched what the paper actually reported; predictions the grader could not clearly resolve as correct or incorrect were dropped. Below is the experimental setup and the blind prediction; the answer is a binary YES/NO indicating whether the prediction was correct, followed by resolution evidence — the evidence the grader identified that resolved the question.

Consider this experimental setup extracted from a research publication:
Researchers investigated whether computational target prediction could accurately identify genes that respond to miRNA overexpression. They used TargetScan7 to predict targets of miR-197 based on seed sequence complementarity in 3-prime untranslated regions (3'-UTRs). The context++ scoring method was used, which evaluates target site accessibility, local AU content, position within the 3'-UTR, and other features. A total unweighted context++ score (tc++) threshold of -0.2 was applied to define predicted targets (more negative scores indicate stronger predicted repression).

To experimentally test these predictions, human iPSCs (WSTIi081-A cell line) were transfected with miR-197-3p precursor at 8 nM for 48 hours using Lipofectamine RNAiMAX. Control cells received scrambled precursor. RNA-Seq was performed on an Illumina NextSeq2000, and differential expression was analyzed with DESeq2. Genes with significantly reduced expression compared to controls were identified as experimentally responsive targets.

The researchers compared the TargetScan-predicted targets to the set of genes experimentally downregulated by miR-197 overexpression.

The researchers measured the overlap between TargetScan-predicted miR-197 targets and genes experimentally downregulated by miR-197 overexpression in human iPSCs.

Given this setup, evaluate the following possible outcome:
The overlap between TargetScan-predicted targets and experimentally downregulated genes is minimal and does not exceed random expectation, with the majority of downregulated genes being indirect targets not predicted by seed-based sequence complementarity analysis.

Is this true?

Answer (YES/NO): NO